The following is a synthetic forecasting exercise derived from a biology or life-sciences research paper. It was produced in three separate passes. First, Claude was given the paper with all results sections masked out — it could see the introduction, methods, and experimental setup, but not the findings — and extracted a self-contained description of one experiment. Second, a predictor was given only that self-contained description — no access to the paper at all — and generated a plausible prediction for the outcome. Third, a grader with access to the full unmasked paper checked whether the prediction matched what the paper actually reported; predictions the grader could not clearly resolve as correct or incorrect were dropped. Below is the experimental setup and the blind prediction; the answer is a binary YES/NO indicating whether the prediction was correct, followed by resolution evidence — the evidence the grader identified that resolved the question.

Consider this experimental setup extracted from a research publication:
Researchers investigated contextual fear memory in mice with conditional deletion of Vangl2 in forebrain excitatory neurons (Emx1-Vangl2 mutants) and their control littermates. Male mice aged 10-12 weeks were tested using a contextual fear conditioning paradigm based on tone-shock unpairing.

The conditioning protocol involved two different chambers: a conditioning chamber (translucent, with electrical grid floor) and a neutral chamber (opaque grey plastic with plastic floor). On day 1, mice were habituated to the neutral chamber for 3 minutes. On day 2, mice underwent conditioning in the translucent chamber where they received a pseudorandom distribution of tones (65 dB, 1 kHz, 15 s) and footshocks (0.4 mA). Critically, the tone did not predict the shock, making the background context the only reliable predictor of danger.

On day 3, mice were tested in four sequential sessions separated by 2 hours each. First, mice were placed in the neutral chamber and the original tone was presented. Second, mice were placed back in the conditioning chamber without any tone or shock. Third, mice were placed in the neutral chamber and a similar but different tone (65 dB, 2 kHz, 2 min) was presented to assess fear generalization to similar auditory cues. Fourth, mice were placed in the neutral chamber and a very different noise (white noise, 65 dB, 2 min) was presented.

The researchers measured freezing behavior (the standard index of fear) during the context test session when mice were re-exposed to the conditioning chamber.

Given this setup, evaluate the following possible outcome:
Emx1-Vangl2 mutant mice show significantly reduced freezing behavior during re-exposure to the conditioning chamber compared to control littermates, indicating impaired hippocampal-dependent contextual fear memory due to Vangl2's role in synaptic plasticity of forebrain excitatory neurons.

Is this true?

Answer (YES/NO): YES